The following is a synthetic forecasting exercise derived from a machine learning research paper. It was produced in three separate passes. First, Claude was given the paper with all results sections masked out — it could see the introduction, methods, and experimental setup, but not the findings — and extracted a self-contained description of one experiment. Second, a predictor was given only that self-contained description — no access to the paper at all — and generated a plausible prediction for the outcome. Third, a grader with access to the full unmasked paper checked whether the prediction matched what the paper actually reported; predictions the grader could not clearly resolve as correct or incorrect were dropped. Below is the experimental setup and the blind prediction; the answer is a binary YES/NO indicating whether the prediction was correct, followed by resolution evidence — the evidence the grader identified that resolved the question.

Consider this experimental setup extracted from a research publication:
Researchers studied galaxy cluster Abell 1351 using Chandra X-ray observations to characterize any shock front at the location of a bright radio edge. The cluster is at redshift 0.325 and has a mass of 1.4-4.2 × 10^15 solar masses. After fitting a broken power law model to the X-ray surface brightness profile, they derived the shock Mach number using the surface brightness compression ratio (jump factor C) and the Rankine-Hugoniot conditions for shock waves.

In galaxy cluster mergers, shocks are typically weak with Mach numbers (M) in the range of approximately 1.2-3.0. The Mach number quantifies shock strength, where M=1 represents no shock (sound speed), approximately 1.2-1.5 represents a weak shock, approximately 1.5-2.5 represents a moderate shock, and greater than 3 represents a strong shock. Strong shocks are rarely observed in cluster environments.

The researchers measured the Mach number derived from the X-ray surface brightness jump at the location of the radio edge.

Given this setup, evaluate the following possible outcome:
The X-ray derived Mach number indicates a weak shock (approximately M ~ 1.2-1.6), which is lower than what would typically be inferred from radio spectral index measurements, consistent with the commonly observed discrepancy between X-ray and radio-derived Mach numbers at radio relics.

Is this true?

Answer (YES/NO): YES